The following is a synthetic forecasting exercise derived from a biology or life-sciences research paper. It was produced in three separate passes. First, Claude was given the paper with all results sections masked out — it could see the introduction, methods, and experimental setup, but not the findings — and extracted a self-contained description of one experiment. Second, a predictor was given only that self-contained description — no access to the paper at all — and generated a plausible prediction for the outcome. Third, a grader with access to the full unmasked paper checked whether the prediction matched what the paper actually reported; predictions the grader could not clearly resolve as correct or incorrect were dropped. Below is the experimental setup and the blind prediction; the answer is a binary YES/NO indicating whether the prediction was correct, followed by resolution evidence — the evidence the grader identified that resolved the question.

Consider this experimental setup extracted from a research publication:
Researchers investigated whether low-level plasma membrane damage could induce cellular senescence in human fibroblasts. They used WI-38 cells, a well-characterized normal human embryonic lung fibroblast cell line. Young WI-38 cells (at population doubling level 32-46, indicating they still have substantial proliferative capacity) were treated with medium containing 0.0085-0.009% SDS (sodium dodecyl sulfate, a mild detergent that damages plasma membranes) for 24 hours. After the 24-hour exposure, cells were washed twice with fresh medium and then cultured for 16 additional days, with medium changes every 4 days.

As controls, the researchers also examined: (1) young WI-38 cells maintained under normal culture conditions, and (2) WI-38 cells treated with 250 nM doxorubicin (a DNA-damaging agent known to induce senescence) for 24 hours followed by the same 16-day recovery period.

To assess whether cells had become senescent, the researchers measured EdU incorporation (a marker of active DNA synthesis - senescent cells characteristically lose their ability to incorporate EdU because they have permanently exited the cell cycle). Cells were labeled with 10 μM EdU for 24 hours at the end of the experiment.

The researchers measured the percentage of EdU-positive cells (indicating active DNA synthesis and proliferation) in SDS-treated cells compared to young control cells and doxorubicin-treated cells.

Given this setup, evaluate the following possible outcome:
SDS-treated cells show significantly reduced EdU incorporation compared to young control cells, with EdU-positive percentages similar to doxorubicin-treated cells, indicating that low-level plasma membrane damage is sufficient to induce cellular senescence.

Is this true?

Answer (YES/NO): YES